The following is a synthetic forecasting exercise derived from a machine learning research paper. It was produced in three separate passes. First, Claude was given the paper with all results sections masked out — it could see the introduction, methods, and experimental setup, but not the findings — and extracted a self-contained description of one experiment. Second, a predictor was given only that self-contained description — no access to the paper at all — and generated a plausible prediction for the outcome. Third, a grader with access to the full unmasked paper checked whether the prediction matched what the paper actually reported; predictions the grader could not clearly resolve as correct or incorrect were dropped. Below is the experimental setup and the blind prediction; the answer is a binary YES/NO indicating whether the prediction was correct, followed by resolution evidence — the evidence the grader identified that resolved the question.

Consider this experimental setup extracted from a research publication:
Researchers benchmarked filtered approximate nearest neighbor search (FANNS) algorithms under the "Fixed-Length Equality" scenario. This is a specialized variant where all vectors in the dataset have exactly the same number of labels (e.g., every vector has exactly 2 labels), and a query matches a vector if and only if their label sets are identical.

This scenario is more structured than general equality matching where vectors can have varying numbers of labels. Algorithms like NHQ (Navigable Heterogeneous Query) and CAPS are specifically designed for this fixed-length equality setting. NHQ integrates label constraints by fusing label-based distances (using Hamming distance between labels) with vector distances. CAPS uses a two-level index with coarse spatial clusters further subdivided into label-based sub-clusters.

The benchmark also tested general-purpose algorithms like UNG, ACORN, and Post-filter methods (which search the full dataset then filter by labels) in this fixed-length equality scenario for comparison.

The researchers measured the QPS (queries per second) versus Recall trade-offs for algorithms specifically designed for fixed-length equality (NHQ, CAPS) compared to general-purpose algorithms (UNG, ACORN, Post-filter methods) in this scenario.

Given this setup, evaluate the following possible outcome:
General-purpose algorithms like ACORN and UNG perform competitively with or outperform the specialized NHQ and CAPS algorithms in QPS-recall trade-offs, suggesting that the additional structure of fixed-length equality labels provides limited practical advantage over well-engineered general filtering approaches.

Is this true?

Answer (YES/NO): NO